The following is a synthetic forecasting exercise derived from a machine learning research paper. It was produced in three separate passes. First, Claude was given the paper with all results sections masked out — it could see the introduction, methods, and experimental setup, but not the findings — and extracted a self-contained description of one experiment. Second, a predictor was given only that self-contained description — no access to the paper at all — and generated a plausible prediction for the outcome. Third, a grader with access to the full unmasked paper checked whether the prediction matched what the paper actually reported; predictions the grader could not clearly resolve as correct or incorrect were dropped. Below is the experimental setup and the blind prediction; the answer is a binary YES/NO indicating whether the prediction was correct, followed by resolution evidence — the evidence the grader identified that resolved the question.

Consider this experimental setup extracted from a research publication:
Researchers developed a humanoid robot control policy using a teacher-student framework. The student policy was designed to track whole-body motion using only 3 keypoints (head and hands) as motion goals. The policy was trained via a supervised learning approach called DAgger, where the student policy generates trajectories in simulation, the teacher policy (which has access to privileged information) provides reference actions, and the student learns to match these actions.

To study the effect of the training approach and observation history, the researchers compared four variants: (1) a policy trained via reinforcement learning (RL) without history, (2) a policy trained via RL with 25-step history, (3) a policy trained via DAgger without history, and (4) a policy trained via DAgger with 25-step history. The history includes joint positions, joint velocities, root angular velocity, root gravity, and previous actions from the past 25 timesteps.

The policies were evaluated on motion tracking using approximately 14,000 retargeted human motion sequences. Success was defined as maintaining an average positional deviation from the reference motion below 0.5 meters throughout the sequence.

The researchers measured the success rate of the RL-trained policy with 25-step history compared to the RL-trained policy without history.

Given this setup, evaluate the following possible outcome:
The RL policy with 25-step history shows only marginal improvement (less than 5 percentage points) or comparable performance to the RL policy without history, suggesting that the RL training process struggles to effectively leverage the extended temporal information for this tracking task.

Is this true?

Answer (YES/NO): NO